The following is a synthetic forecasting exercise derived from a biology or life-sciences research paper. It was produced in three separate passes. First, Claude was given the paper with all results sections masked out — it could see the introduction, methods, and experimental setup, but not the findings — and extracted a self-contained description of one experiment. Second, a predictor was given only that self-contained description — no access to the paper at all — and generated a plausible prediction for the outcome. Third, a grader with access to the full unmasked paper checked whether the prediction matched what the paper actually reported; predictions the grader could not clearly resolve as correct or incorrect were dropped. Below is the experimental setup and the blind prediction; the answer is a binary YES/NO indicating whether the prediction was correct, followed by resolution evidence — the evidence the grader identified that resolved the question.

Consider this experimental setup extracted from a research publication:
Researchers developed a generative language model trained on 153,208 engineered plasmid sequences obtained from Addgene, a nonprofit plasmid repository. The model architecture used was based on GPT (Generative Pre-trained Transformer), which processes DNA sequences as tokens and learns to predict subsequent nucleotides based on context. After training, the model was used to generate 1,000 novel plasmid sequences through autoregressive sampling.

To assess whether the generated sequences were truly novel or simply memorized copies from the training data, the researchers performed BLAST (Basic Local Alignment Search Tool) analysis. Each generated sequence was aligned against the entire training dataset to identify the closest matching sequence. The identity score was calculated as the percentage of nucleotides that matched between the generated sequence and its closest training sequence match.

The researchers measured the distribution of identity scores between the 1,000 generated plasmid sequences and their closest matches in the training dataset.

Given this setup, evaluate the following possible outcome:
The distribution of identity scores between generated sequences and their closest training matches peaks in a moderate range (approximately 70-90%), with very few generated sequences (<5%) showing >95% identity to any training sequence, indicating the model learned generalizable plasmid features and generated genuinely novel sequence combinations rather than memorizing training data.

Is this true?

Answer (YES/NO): NO